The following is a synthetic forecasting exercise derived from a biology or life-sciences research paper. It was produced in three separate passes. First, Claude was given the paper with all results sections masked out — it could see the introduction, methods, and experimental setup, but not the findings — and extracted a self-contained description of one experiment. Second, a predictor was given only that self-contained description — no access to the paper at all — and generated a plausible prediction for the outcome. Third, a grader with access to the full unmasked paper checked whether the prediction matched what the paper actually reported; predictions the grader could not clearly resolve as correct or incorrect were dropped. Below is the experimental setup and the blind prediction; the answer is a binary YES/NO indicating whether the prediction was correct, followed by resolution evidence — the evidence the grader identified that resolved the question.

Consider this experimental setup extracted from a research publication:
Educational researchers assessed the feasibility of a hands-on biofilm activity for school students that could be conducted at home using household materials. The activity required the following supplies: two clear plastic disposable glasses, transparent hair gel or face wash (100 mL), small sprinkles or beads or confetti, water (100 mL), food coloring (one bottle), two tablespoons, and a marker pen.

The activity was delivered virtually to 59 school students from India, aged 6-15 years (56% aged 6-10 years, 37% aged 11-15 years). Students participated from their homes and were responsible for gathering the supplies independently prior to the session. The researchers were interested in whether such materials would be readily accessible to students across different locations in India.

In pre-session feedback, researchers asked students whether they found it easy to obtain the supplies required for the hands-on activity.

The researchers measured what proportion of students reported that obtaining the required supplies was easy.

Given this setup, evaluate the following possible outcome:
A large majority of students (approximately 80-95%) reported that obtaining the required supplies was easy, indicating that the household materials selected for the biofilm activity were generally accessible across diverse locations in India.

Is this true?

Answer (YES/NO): NO